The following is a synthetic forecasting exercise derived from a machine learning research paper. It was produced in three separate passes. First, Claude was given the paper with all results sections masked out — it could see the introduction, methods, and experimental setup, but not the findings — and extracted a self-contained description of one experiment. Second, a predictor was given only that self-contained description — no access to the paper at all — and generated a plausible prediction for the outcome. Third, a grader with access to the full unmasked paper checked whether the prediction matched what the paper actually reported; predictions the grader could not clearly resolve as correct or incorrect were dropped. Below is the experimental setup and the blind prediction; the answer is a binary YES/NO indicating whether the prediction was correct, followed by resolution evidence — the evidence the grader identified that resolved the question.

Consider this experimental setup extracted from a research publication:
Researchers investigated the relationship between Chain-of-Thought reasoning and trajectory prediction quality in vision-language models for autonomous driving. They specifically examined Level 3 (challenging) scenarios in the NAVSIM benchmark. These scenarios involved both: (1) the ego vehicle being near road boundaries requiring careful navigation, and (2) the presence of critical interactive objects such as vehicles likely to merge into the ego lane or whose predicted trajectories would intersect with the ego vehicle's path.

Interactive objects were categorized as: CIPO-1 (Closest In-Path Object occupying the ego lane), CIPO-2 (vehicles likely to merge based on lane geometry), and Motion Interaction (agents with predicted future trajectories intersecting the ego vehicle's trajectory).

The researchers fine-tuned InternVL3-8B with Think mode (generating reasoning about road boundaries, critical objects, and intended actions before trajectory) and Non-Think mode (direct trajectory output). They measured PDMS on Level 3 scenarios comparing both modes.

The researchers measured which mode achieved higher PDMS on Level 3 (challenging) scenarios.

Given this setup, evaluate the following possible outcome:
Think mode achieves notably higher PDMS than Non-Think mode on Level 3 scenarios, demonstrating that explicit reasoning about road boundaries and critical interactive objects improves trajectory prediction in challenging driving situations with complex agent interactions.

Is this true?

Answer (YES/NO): YES